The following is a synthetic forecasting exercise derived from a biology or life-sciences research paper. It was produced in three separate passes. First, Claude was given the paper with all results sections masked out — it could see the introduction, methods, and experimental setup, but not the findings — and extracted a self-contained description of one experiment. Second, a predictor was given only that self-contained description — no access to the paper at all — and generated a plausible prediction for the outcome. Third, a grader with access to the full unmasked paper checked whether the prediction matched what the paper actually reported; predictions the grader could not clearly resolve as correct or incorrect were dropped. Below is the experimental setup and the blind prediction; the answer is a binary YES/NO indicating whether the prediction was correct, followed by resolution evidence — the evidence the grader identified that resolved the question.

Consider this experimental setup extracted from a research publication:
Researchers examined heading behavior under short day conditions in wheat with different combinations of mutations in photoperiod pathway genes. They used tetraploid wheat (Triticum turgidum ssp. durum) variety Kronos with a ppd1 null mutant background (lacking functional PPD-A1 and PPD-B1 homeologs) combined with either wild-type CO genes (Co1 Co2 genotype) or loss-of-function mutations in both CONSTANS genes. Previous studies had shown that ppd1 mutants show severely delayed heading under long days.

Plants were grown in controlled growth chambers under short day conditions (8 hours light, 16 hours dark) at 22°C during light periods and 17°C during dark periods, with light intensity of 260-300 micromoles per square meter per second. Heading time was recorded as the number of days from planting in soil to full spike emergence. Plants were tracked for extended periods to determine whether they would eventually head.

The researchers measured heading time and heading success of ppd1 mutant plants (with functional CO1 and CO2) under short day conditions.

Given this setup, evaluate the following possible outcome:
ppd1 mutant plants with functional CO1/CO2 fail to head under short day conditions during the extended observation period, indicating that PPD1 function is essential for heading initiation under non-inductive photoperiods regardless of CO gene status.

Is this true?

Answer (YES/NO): YES